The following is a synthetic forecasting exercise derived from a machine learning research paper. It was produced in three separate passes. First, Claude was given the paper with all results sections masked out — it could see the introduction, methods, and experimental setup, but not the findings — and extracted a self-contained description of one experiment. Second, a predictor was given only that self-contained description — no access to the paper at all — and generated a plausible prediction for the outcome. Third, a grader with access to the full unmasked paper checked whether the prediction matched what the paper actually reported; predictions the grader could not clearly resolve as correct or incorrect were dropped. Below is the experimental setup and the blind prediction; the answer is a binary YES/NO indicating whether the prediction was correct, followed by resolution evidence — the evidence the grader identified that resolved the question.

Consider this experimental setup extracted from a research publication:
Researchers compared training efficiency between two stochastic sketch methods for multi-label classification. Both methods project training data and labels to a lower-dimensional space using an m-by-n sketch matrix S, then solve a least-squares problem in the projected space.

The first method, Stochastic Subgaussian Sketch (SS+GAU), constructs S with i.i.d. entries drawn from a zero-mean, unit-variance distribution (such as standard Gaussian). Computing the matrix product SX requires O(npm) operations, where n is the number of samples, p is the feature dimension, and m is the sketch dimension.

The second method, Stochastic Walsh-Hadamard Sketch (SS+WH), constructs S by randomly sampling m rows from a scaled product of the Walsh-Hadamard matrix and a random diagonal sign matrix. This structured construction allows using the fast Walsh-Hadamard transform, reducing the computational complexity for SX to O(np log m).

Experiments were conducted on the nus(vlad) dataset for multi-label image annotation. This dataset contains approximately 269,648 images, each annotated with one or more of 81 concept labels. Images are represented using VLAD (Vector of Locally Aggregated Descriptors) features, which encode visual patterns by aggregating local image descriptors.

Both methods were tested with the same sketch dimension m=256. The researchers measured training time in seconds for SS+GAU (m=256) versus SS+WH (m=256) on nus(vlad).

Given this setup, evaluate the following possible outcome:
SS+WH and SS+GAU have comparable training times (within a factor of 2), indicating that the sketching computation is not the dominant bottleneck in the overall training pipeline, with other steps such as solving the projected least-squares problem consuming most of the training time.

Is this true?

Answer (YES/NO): NO